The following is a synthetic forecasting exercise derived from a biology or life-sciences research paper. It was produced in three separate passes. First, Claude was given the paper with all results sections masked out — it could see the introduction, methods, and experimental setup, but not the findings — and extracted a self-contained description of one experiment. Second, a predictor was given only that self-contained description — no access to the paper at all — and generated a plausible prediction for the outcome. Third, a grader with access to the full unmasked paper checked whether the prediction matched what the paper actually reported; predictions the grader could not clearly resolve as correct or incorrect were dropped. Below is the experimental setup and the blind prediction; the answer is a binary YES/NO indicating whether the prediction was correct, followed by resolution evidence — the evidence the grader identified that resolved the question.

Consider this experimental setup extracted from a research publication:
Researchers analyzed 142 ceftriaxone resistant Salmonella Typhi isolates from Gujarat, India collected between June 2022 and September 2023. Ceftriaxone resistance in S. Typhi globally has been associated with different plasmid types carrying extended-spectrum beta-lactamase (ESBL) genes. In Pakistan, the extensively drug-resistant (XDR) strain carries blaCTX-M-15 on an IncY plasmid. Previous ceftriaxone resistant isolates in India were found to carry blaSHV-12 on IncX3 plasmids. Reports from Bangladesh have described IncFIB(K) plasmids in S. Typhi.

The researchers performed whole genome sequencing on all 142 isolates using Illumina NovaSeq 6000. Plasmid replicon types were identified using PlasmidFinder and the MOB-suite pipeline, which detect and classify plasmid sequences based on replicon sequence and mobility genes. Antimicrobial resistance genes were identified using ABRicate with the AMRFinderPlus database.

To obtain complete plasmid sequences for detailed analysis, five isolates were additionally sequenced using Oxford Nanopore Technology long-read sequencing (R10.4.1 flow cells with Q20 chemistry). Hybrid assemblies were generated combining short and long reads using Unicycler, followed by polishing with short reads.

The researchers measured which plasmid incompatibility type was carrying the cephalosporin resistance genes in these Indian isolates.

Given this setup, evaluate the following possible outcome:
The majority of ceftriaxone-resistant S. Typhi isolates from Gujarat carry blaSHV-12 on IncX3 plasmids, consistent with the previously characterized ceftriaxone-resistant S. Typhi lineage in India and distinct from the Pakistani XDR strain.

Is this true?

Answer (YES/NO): NO